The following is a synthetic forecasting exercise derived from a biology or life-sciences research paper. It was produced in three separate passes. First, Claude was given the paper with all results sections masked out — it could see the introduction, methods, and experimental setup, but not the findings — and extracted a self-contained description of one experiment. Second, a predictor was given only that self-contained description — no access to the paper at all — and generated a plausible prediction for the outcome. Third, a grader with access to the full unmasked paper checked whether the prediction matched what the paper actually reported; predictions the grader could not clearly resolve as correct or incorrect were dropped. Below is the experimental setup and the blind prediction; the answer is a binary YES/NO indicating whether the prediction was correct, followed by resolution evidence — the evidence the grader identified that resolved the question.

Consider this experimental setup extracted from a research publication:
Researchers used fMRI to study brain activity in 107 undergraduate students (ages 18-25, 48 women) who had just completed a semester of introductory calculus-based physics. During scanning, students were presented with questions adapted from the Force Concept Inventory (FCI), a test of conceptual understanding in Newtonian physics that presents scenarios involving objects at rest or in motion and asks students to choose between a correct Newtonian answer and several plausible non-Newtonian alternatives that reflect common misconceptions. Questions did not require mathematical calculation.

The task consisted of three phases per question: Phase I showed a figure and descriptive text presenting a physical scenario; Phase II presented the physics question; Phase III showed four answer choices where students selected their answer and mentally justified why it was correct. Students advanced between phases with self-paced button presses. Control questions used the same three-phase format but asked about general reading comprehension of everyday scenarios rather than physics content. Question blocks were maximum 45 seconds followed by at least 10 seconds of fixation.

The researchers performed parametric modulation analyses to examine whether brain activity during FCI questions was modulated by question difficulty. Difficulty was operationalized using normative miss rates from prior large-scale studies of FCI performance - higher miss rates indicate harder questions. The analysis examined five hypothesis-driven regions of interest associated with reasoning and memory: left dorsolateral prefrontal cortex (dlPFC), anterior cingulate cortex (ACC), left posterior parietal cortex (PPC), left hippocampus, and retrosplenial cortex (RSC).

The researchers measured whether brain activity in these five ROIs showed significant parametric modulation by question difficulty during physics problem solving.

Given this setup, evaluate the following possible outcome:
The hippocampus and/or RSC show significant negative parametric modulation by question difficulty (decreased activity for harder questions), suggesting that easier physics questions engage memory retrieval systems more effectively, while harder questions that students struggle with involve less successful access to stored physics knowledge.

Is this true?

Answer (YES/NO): NO